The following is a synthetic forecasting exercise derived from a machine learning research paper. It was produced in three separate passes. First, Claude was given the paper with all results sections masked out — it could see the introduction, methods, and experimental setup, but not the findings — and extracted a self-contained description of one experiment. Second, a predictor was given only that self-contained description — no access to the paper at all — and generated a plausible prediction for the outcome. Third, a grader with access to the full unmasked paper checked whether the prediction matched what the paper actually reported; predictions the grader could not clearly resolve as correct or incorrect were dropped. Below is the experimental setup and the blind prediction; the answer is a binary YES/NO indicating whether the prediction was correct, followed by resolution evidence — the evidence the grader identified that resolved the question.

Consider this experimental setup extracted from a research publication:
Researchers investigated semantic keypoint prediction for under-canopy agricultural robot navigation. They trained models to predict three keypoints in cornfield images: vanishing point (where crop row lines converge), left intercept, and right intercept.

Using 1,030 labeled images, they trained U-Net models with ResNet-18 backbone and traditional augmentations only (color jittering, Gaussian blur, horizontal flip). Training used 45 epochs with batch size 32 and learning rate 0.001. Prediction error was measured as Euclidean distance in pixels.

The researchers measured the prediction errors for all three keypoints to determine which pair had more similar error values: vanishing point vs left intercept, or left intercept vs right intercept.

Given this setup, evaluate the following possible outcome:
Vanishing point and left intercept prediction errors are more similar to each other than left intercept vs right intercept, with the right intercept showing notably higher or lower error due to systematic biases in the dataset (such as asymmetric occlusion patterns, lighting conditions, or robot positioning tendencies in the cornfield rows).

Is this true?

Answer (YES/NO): YES